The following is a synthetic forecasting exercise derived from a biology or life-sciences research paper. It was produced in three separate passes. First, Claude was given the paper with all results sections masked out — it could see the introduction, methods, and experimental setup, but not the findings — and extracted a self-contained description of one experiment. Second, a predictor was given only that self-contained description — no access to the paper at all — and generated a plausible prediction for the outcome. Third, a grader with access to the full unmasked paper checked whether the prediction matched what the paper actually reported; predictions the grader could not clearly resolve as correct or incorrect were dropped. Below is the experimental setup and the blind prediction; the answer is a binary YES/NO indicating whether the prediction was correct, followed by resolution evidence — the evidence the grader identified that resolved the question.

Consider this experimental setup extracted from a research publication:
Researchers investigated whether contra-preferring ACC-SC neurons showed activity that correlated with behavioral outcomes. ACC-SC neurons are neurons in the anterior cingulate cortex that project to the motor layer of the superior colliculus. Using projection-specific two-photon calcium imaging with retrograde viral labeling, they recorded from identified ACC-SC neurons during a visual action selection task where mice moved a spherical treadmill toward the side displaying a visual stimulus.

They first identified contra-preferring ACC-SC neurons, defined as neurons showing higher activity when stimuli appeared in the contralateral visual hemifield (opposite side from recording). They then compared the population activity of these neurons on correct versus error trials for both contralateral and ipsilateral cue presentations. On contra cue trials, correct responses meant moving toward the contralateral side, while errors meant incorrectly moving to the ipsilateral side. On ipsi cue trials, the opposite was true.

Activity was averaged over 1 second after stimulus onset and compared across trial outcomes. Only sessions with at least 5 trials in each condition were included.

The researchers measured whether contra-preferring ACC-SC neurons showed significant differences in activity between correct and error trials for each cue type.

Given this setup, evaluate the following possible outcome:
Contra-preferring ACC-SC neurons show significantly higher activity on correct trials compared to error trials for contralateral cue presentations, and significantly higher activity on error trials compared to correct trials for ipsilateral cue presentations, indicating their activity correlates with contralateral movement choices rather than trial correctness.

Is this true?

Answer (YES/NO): NO